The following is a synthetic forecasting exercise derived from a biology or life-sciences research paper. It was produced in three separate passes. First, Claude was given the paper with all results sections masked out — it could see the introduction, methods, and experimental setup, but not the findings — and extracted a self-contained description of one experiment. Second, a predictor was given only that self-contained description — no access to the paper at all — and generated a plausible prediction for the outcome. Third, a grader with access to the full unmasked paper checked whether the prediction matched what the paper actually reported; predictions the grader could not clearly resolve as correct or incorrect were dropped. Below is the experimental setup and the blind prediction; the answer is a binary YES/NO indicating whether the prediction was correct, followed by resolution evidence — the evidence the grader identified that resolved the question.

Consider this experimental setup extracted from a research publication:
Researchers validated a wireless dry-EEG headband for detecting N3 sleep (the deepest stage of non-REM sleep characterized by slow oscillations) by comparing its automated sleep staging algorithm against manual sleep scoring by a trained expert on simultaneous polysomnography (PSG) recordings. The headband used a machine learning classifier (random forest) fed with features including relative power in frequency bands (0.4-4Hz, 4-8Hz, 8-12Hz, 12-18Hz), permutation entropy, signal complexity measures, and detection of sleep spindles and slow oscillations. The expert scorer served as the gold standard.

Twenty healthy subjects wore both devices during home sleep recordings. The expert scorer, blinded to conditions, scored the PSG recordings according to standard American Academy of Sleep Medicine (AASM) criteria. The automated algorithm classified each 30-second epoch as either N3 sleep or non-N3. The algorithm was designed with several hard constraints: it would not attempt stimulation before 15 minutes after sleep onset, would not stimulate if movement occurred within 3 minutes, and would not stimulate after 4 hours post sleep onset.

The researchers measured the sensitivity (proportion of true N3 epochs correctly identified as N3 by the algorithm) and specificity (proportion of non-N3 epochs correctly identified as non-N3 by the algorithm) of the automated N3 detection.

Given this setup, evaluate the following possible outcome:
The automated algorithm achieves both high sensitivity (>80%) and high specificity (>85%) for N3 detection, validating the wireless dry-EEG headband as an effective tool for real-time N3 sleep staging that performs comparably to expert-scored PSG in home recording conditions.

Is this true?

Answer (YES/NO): NO